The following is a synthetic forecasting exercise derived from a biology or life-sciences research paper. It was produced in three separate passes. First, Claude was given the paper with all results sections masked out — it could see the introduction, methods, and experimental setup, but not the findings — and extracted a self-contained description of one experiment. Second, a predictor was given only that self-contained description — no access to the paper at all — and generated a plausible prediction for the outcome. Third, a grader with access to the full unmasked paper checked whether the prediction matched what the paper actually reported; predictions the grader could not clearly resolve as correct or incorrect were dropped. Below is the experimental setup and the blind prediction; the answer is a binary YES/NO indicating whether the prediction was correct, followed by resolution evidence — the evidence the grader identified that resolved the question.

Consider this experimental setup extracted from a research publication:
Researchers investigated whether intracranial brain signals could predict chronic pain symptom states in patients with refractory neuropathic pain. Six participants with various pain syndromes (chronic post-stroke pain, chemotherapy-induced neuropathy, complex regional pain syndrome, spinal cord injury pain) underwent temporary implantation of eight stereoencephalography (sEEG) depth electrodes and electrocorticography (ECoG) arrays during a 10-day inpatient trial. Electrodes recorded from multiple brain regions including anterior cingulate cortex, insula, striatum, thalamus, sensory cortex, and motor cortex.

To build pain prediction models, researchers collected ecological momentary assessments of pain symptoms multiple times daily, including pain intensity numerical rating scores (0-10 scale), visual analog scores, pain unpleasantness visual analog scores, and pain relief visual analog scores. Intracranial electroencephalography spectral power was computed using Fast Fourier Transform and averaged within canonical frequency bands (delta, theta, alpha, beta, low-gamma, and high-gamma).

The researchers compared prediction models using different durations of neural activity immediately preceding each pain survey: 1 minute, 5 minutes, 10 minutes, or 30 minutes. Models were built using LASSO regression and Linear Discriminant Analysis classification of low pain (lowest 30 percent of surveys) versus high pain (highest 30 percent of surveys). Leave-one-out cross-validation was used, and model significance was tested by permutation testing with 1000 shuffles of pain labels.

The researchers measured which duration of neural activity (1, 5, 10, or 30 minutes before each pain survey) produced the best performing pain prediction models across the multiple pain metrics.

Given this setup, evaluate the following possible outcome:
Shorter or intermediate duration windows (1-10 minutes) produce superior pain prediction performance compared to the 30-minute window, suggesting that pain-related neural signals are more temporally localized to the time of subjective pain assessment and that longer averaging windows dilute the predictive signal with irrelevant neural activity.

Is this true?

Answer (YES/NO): YES